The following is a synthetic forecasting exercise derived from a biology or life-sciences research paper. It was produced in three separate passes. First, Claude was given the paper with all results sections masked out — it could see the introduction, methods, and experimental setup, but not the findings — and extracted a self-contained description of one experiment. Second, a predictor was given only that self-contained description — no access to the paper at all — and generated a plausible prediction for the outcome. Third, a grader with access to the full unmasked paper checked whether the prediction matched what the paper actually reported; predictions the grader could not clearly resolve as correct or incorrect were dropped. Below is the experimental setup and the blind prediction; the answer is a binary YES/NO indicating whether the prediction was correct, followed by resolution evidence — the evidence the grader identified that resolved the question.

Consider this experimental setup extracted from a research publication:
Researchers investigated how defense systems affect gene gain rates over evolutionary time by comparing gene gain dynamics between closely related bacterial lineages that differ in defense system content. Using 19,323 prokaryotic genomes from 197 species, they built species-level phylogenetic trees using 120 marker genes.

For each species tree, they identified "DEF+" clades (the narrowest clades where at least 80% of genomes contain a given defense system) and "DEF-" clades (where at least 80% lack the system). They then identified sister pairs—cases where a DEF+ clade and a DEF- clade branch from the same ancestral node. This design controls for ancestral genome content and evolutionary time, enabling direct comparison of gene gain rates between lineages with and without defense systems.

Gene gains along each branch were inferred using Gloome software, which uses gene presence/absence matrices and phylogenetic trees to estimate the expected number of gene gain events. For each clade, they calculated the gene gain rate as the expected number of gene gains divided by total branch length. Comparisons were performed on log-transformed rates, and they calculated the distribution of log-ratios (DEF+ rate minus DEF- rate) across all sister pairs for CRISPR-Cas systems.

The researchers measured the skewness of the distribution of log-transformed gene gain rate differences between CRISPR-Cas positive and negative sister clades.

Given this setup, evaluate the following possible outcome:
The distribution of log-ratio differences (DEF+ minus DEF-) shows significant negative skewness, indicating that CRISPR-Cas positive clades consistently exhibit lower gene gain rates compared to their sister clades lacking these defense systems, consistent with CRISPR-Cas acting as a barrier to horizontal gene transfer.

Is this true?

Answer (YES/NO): NO